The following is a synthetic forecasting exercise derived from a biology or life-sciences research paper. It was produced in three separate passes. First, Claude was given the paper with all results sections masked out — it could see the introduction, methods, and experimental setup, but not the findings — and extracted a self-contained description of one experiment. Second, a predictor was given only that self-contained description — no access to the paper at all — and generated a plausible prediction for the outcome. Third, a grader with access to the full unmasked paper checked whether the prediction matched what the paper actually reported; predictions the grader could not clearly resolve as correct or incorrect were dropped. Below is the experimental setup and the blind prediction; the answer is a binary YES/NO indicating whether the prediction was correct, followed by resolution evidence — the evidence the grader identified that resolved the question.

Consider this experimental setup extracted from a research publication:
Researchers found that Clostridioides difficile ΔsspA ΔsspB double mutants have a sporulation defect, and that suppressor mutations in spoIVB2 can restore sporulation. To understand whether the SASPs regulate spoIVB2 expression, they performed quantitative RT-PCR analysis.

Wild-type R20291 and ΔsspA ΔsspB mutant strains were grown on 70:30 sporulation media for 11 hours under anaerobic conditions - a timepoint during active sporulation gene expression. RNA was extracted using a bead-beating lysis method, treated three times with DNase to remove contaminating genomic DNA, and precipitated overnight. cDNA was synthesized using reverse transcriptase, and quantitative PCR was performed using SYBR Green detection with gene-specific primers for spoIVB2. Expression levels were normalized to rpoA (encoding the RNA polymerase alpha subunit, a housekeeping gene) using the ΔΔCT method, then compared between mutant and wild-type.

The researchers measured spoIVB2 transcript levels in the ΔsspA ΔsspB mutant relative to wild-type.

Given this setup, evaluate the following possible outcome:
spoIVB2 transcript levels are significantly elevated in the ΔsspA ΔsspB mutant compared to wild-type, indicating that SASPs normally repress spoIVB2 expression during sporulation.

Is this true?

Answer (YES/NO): NO